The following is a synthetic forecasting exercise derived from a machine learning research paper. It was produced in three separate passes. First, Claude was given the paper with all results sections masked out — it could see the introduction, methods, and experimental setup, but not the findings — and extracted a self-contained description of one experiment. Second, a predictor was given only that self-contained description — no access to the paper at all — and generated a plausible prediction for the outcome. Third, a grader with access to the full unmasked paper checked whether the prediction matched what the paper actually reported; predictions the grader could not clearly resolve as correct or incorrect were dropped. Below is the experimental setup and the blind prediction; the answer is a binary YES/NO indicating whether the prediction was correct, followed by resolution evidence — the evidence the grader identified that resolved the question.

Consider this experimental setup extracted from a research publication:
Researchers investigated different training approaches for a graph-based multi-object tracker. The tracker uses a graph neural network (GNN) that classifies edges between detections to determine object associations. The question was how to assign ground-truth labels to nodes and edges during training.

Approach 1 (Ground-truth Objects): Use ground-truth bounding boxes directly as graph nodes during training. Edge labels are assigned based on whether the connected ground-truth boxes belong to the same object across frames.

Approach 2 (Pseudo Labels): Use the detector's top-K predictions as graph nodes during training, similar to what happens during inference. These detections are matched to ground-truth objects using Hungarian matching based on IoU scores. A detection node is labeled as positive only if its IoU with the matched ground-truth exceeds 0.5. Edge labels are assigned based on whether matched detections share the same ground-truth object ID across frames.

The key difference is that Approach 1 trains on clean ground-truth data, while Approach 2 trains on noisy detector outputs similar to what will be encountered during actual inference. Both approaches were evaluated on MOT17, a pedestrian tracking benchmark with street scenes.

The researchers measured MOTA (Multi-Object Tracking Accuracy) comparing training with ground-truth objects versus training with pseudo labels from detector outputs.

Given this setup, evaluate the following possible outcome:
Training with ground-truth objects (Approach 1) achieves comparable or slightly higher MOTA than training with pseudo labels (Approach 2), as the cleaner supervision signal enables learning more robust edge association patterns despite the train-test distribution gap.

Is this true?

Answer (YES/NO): NO